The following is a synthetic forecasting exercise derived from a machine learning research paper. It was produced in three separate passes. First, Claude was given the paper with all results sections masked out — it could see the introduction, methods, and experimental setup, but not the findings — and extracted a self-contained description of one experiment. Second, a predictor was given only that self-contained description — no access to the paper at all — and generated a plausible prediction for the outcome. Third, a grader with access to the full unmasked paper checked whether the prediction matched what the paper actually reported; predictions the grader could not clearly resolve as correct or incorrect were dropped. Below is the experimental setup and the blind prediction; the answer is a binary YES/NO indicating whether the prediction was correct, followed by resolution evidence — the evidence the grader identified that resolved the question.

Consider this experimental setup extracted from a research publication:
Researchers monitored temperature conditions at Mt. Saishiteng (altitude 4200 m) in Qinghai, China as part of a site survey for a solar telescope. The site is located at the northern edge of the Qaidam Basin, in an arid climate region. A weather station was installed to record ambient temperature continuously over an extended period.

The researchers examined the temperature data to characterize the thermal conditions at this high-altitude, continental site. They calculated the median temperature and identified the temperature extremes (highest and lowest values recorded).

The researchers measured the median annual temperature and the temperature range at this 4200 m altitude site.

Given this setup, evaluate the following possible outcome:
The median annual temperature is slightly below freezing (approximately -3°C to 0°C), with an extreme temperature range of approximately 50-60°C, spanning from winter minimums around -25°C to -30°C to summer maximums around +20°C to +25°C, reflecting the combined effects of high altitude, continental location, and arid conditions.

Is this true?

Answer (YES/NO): NO